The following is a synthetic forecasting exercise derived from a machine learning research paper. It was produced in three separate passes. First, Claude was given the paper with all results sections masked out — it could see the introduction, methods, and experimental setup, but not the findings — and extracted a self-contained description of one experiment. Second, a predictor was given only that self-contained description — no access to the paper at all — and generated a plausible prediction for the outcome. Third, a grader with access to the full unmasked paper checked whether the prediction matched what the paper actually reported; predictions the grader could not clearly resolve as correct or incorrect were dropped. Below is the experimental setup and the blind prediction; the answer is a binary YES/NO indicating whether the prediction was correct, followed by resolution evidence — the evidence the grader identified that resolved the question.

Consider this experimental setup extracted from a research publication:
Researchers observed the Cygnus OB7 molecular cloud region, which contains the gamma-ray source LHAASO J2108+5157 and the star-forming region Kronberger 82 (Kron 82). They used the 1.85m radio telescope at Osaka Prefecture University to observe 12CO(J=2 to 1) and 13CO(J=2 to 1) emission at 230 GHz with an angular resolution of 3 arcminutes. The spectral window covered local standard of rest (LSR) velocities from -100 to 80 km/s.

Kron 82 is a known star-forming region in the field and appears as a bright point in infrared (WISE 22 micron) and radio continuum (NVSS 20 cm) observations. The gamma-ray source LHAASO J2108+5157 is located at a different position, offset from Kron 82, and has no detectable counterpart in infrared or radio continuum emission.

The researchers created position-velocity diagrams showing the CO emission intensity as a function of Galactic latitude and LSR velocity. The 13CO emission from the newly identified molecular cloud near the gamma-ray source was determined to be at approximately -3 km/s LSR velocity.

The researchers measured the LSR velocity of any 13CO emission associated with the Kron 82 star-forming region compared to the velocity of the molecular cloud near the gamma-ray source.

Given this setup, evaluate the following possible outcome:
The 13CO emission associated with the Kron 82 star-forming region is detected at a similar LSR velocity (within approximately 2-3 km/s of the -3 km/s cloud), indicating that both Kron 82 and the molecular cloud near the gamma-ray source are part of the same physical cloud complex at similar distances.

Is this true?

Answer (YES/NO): NO